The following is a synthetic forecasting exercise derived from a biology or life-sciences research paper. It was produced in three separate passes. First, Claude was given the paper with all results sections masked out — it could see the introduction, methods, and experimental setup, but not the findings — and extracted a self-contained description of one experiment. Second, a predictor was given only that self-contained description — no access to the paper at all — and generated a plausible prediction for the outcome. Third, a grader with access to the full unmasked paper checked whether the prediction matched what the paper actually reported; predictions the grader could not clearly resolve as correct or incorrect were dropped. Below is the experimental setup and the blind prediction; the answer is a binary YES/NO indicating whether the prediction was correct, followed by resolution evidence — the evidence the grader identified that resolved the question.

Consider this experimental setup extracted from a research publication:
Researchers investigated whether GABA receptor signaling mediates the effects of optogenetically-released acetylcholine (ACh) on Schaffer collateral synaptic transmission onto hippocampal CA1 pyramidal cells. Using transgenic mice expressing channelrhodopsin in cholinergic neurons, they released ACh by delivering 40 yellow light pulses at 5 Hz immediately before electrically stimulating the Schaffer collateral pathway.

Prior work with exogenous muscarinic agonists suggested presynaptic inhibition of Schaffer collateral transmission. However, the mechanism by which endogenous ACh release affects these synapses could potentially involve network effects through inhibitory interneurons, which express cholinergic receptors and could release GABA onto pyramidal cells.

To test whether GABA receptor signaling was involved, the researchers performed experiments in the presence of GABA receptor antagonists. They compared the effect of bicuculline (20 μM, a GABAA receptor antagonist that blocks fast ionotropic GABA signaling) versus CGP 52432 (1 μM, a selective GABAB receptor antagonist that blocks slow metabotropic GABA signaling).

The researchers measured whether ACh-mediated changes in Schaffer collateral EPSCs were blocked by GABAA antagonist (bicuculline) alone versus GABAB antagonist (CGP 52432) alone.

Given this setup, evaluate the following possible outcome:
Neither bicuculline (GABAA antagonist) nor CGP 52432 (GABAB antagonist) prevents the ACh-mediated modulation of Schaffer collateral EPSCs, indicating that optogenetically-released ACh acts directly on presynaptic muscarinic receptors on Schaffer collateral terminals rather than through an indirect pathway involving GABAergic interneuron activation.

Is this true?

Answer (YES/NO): NO